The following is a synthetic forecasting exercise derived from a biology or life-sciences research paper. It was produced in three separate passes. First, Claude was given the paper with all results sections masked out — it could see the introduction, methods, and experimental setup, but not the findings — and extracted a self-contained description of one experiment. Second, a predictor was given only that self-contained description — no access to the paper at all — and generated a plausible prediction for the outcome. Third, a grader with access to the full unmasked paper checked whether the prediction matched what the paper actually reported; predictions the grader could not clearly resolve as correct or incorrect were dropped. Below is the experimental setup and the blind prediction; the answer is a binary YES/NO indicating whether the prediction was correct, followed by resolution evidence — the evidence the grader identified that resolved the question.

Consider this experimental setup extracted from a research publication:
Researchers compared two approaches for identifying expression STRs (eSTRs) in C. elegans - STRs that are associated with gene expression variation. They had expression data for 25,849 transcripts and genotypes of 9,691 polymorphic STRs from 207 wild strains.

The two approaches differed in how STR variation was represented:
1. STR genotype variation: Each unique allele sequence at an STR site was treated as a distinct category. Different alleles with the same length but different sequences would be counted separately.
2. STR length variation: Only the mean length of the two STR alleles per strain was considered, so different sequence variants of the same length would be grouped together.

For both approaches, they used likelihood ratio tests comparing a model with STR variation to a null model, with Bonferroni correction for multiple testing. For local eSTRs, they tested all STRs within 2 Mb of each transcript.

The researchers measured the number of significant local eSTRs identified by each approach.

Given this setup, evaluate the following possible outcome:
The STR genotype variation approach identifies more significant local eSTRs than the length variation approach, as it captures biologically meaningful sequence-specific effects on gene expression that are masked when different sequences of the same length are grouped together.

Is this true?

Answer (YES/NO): YES